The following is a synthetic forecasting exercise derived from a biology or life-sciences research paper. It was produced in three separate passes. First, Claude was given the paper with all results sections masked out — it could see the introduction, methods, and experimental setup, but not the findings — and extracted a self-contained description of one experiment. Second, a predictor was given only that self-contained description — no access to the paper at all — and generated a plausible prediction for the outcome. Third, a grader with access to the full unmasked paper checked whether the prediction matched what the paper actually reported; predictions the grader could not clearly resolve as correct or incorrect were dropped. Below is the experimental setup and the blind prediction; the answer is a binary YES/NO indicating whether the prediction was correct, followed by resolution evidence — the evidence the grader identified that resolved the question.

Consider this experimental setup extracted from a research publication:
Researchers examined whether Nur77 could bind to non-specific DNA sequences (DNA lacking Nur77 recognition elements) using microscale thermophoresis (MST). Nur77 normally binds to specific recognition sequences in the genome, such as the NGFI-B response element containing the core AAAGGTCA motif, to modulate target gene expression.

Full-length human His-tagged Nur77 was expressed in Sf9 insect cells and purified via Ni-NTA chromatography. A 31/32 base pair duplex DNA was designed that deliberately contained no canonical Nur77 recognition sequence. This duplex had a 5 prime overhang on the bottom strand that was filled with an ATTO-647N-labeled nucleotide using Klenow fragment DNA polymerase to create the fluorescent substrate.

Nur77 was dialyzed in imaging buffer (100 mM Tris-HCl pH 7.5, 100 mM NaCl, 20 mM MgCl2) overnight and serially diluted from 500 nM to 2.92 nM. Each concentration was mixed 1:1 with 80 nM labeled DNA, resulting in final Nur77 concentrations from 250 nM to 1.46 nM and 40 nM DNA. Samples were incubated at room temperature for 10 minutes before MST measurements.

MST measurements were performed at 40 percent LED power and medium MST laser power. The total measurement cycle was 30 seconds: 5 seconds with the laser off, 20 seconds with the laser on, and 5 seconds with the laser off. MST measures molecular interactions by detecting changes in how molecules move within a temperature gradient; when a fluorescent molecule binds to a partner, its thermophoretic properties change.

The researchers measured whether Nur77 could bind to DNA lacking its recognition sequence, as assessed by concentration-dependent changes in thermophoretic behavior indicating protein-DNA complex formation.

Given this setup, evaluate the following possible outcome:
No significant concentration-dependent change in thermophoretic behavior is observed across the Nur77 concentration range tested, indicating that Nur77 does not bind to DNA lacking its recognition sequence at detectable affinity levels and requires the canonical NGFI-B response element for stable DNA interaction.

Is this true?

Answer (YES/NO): NO